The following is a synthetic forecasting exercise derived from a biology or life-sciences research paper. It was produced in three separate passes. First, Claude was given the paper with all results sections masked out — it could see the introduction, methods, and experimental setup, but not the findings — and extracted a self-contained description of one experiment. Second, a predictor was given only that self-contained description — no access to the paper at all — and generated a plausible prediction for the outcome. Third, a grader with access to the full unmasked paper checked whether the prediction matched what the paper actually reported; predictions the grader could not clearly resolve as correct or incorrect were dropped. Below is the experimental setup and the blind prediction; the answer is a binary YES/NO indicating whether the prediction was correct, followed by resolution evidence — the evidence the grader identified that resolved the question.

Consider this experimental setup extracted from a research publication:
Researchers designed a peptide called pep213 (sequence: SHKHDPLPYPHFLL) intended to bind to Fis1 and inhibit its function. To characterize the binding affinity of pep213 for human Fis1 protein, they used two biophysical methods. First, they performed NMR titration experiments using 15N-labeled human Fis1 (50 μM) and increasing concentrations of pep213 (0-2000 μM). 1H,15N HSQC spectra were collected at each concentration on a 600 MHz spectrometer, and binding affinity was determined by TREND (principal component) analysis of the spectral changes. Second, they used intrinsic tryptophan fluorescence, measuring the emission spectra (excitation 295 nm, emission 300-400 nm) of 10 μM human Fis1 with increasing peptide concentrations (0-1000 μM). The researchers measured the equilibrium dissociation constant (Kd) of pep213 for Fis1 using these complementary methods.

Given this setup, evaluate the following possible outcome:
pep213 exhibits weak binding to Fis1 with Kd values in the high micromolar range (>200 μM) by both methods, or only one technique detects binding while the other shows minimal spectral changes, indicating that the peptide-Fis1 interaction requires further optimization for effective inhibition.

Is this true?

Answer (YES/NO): NO